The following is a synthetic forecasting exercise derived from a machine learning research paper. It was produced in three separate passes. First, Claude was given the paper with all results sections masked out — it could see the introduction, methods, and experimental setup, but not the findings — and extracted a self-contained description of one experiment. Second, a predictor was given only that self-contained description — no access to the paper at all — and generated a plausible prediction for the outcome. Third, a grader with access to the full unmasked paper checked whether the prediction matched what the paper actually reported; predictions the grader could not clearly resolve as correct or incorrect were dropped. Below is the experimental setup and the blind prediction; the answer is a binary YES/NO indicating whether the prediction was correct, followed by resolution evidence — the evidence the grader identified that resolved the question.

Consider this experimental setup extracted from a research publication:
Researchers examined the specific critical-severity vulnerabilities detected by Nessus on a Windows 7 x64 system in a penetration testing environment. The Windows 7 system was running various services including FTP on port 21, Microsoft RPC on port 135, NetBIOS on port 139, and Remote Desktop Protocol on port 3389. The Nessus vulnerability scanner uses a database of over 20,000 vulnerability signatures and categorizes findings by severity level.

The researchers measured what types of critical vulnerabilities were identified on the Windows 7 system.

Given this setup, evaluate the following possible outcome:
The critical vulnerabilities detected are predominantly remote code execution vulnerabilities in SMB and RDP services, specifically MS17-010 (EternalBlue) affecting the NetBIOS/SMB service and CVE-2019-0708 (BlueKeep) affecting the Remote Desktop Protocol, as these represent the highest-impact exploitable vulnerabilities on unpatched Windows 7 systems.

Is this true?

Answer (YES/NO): NO